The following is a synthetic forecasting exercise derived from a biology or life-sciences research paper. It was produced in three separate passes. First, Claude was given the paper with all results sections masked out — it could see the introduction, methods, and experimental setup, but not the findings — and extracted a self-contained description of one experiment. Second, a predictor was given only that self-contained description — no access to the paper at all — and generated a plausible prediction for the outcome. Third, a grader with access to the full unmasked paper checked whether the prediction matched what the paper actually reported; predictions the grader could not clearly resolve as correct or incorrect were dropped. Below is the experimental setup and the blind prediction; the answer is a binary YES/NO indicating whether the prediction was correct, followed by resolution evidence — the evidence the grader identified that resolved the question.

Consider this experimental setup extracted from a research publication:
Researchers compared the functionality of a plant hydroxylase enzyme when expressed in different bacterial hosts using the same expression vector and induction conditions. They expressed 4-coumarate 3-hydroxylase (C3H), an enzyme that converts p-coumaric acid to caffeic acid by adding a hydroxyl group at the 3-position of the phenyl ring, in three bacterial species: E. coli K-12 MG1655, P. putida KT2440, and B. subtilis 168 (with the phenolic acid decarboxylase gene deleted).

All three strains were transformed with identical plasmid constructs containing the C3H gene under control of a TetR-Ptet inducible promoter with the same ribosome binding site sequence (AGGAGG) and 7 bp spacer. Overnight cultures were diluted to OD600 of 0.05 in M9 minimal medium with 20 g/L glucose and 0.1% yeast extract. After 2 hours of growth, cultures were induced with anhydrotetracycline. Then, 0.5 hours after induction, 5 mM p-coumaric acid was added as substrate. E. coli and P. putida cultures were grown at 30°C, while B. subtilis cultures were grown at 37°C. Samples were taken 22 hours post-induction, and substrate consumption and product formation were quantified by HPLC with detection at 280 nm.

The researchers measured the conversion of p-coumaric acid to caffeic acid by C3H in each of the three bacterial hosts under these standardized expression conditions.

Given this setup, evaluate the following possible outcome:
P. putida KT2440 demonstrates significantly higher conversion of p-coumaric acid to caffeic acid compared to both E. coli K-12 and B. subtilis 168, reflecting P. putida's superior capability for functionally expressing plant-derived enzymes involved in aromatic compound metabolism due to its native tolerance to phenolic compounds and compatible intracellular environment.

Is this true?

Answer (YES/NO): YES